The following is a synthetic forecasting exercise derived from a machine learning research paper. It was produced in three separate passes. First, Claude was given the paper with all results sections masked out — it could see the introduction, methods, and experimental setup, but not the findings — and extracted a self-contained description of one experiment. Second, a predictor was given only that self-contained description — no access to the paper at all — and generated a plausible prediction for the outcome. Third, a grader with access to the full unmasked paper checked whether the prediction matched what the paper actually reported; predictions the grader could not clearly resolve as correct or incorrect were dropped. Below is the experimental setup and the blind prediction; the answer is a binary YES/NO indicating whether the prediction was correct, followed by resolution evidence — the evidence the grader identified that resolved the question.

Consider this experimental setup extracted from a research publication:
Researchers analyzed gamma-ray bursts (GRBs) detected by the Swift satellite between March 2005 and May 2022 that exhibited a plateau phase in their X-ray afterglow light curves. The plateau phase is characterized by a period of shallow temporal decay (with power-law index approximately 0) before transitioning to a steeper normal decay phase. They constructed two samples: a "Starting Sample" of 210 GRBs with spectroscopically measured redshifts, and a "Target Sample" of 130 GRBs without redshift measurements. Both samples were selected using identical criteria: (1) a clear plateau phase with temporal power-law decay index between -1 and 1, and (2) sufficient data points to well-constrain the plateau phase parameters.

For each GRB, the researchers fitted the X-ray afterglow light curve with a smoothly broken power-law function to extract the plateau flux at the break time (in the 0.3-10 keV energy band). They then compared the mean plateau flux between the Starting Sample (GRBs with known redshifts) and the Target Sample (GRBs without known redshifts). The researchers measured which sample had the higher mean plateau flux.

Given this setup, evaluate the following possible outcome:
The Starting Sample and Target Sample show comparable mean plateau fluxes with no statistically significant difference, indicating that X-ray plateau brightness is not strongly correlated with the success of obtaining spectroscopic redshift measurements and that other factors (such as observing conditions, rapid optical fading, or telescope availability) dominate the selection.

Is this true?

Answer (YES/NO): YES